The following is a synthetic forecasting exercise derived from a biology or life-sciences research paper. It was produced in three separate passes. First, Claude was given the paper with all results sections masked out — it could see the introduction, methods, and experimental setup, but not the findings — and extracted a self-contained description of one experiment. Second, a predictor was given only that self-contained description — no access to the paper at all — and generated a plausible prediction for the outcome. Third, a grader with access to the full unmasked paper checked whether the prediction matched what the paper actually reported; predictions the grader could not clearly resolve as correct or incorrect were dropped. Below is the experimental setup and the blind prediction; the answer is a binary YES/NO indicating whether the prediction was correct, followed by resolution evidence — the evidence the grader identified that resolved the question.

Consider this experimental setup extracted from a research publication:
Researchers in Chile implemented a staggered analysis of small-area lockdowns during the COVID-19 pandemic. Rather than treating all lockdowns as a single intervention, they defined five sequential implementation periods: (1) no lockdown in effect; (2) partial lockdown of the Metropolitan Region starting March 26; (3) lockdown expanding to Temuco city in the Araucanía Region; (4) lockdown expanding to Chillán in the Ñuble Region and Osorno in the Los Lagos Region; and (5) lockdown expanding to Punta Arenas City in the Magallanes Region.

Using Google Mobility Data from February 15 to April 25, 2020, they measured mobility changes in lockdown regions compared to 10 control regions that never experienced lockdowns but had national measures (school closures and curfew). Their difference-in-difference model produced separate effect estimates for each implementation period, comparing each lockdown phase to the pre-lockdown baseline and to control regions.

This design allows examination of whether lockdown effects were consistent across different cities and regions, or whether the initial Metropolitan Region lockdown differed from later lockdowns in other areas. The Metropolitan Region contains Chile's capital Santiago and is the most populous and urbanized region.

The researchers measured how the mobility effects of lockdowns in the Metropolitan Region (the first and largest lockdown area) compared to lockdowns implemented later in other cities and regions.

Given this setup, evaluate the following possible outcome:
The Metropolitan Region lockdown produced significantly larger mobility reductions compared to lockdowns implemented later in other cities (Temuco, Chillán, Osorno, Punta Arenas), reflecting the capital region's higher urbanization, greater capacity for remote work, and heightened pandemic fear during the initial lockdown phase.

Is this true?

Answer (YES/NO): NO